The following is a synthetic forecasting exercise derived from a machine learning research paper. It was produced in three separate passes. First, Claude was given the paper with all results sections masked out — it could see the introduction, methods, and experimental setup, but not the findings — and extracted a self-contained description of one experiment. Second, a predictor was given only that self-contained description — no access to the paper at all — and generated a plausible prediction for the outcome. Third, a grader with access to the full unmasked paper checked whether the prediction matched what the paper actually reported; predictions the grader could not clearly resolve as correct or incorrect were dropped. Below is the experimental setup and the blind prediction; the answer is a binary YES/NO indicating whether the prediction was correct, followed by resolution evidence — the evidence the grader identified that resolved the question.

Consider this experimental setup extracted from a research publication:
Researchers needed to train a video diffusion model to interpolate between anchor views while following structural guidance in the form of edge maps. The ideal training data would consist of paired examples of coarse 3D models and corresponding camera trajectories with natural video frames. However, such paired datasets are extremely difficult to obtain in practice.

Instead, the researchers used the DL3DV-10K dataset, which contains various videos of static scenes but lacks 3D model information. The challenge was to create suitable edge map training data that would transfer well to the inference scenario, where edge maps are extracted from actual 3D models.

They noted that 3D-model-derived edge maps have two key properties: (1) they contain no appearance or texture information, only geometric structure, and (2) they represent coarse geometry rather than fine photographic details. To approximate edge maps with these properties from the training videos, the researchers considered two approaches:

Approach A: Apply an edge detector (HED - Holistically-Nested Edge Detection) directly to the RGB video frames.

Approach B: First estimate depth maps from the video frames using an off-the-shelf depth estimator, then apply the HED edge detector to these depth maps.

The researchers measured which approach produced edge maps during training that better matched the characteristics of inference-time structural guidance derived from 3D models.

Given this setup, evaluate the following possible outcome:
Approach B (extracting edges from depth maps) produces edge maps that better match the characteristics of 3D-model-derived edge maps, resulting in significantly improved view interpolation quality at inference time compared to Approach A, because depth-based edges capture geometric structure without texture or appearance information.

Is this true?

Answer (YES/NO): YES